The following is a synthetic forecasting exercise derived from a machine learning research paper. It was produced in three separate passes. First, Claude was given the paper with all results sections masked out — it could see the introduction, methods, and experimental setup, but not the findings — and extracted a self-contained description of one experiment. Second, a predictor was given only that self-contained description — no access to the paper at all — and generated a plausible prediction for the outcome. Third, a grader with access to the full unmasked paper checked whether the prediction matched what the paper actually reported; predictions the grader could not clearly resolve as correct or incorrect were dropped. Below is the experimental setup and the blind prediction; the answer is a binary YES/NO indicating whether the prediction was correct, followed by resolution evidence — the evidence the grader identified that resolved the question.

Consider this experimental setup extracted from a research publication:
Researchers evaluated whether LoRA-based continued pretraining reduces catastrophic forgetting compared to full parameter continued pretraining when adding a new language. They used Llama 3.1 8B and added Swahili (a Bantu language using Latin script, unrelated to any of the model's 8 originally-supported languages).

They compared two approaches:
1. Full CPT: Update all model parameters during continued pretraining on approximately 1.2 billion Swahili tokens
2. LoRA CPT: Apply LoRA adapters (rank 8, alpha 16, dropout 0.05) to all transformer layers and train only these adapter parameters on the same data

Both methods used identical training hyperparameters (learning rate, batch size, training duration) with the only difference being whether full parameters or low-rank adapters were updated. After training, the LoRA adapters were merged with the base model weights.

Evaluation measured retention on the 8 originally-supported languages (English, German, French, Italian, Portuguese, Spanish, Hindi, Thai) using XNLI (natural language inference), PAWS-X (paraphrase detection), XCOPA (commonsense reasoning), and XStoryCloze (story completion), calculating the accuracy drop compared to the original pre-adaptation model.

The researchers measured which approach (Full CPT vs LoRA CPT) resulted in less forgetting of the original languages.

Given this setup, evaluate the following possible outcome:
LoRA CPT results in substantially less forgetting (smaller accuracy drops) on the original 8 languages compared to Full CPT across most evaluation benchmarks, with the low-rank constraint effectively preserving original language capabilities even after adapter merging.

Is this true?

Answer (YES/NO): YES